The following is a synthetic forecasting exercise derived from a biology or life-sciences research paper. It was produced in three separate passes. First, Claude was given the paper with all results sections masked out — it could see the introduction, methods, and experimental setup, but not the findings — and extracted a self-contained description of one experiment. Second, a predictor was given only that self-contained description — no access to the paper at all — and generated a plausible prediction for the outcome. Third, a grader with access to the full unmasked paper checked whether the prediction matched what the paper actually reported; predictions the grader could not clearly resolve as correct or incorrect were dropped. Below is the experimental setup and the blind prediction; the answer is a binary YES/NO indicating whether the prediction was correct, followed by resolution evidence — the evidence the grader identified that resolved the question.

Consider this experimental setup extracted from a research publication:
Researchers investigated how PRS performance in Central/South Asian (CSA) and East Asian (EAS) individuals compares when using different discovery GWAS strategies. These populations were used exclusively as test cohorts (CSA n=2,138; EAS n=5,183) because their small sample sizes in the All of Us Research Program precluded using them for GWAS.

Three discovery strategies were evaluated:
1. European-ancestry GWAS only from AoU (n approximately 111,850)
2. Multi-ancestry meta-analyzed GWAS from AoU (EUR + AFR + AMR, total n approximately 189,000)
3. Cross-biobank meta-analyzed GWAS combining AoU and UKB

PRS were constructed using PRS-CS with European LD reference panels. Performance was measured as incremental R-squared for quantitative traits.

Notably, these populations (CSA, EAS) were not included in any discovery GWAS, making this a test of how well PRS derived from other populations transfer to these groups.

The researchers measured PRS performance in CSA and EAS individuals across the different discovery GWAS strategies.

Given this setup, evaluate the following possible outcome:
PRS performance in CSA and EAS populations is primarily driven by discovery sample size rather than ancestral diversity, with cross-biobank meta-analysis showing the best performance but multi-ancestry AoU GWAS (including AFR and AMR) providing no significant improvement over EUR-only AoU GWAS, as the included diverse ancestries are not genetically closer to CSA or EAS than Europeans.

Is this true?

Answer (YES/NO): NO